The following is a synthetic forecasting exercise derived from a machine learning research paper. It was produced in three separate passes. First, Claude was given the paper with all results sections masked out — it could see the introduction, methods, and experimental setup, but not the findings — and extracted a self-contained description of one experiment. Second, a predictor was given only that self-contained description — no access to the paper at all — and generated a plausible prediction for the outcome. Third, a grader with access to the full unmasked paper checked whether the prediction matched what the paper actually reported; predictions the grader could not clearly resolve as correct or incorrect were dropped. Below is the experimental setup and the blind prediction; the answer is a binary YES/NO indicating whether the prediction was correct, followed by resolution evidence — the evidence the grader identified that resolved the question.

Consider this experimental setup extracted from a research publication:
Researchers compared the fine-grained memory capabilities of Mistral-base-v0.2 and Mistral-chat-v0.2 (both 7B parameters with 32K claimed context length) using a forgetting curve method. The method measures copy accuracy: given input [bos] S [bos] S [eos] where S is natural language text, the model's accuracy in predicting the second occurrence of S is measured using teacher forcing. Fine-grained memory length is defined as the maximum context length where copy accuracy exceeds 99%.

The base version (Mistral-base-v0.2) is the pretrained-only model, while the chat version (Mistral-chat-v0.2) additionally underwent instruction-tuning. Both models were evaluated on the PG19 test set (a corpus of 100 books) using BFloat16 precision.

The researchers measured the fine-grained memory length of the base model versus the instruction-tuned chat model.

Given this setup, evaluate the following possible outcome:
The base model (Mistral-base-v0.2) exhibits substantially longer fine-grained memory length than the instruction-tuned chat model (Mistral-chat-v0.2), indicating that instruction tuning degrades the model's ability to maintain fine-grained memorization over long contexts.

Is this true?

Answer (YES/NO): YES